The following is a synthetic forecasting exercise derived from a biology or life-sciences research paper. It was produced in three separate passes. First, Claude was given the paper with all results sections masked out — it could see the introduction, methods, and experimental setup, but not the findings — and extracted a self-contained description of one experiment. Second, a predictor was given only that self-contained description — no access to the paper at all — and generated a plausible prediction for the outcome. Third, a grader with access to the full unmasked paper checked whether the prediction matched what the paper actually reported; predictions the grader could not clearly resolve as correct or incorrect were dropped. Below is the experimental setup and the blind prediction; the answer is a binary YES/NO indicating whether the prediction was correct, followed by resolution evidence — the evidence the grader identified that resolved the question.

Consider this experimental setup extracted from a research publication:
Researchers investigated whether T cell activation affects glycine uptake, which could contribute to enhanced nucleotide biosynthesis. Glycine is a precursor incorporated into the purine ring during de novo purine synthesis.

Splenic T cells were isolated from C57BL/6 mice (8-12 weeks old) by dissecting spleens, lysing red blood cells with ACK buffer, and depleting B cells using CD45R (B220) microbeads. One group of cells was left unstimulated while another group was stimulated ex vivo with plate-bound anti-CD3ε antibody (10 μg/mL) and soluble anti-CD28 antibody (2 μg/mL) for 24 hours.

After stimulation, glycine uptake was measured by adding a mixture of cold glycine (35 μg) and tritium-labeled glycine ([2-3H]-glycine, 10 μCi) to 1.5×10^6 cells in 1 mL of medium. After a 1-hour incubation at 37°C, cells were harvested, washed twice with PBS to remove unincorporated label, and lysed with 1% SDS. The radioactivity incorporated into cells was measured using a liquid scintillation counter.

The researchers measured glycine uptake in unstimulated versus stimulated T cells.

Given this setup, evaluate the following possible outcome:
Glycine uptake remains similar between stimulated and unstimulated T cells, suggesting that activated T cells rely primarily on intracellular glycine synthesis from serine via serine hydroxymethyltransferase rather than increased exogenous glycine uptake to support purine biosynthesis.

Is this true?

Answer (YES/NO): NO